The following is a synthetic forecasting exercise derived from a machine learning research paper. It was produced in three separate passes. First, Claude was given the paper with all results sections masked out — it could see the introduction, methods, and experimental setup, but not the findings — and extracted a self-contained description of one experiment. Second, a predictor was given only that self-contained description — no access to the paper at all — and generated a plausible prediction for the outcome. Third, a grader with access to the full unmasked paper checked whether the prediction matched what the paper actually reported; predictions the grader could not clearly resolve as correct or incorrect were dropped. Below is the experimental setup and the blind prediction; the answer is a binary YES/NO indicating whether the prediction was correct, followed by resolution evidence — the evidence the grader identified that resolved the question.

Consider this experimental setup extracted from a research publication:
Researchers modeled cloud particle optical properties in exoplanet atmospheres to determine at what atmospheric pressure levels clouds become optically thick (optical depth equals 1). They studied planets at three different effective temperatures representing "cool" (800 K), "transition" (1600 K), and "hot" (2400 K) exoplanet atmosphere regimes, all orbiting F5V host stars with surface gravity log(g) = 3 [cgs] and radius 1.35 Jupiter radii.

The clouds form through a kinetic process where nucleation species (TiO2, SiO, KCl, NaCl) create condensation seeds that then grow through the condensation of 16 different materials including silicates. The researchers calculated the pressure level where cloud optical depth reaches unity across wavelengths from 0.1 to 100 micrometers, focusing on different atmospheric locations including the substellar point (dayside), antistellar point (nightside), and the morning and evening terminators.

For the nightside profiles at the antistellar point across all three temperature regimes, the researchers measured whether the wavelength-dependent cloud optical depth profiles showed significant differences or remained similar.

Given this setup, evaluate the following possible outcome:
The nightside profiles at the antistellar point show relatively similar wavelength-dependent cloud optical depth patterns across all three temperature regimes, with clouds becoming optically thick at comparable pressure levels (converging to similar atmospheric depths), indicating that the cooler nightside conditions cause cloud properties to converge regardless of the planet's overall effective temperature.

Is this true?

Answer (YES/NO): YES